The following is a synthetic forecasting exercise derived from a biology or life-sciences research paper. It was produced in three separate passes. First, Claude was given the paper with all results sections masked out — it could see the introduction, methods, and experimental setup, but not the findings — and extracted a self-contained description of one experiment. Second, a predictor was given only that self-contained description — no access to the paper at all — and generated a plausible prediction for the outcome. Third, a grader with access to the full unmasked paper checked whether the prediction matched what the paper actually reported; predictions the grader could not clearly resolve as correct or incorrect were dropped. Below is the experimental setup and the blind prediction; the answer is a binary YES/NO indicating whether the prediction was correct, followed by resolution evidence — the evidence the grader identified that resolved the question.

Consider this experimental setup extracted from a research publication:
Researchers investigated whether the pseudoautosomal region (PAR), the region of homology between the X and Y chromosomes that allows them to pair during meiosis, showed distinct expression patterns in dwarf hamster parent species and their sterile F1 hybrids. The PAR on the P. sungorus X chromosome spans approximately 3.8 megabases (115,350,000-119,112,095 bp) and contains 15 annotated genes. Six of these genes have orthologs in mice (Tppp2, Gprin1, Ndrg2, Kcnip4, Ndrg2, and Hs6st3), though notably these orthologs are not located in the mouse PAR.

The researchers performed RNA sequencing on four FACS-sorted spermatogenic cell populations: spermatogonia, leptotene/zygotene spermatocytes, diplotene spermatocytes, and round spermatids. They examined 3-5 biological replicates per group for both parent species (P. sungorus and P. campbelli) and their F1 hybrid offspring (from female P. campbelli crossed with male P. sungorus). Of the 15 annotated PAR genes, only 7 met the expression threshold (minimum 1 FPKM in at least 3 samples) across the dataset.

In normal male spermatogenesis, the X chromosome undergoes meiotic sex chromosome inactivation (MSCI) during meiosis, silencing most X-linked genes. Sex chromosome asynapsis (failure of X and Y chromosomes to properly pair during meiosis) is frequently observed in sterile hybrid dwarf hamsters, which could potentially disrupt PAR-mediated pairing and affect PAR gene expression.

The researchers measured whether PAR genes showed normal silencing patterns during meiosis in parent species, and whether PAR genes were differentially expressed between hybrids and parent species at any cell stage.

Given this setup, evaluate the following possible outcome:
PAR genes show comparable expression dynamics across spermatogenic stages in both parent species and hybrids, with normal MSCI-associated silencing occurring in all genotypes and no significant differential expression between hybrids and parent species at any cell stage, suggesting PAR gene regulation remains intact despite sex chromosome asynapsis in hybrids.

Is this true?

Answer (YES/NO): NO